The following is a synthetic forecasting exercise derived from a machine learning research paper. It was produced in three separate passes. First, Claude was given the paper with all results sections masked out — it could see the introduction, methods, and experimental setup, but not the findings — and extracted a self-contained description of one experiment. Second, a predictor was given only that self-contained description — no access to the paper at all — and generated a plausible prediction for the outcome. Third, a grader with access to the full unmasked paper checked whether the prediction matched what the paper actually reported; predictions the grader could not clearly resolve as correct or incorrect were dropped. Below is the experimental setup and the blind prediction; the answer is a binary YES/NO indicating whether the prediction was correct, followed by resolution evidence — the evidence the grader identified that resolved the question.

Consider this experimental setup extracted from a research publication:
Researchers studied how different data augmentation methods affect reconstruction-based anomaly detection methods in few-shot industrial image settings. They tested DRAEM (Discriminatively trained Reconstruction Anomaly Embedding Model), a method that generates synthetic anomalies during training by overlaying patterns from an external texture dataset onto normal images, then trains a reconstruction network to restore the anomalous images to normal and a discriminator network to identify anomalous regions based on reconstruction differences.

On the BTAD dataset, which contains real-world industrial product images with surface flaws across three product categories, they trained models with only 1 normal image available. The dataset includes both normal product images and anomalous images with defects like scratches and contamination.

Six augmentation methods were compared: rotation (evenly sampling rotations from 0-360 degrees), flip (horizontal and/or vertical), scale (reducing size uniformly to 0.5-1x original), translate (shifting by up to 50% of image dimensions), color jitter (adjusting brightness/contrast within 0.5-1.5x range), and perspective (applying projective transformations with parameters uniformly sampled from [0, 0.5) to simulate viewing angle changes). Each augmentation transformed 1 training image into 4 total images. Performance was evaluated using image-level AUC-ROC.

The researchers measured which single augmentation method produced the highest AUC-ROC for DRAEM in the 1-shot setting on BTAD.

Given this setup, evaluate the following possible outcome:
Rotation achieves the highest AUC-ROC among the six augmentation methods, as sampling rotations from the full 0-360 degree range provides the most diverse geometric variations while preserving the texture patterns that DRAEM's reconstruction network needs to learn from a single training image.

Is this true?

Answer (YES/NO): NO